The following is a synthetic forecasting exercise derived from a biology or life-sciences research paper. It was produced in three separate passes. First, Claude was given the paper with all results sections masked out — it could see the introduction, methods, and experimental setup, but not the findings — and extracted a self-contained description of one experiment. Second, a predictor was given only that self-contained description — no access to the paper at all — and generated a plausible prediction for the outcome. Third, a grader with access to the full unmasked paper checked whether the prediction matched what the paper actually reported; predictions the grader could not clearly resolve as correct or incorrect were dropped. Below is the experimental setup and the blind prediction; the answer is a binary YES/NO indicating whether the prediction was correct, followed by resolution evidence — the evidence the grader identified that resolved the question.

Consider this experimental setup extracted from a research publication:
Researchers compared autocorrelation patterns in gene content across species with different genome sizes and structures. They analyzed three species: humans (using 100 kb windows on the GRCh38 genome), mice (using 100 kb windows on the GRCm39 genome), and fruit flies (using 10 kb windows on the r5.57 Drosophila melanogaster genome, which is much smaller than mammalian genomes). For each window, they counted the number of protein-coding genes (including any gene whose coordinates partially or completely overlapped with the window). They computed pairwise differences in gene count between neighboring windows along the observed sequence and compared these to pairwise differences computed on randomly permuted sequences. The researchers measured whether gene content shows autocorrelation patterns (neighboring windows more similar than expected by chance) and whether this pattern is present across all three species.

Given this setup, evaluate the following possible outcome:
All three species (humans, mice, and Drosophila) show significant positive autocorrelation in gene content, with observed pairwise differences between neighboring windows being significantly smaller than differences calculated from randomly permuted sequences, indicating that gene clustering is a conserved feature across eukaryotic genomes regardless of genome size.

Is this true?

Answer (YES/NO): YES